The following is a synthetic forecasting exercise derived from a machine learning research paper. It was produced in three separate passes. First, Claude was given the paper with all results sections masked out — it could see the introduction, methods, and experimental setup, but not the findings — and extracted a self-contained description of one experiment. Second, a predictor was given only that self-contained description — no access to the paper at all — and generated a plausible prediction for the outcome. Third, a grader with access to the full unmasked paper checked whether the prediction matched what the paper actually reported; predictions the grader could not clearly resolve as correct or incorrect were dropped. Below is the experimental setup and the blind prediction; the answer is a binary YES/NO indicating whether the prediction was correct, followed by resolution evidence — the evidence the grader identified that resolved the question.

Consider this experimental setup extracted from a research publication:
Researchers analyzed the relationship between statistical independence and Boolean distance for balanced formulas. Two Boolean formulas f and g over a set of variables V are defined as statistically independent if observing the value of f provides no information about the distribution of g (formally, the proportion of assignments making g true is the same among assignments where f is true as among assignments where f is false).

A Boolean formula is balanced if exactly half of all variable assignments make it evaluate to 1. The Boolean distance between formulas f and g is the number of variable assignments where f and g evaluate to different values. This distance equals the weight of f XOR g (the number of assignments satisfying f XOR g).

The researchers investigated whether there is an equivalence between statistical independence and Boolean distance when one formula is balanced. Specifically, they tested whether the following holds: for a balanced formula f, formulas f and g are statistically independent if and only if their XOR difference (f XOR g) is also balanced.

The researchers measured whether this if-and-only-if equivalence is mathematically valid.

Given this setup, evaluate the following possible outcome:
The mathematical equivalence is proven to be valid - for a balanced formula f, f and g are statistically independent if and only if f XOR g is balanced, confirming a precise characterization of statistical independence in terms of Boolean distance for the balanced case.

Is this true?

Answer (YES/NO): YES